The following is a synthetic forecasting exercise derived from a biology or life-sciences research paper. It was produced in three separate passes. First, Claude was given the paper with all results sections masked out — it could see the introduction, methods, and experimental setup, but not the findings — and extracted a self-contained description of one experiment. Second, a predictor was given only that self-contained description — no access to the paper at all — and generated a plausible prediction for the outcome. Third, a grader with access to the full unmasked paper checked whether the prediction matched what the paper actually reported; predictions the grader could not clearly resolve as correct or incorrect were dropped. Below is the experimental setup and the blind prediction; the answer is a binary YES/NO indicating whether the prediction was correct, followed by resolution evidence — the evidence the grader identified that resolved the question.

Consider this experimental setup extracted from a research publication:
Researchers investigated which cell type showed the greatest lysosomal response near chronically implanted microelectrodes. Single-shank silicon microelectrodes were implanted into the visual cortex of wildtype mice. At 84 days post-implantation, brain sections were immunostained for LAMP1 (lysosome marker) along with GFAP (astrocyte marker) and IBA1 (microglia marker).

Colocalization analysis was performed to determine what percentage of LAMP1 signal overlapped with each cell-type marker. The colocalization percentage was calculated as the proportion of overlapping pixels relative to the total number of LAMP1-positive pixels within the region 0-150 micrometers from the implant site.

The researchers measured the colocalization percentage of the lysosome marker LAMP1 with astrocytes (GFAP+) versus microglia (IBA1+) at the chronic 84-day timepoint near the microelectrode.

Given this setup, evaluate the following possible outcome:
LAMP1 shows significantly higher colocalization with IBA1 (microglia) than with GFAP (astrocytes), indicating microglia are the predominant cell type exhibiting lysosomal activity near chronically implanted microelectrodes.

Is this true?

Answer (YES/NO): NO